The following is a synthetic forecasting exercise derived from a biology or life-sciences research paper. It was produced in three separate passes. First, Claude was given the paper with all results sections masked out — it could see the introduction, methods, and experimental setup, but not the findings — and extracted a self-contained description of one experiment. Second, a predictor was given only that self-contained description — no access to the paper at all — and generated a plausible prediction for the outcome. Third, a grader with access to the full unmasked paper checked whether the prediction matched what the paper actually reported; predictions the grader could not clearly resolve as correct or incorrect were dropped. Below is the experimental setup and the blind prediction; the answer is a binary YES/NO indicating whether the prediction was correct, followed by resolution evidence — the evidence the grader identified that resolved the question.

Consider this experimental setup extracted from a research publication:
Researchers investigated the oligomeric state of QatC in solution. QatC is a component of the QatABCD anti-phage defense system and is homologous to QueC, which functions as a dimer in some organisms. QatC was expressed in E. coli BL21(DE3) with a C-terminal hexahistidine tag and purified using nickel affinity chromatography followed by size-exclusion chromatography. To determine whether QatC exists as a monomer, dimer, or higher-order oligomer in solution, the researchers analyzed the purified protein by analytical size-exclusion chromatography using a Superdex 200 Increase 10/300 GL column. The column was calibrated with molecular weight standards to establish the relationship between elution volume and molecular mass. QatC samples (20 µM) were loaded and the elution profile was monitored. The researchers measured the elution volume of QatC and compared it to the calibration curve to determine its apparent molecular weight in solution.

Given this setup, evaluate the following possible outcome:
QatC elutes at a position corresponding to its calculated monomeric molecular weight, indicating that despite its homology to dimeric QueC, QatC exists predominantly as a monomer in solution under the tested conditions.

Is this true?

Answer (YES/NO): YES